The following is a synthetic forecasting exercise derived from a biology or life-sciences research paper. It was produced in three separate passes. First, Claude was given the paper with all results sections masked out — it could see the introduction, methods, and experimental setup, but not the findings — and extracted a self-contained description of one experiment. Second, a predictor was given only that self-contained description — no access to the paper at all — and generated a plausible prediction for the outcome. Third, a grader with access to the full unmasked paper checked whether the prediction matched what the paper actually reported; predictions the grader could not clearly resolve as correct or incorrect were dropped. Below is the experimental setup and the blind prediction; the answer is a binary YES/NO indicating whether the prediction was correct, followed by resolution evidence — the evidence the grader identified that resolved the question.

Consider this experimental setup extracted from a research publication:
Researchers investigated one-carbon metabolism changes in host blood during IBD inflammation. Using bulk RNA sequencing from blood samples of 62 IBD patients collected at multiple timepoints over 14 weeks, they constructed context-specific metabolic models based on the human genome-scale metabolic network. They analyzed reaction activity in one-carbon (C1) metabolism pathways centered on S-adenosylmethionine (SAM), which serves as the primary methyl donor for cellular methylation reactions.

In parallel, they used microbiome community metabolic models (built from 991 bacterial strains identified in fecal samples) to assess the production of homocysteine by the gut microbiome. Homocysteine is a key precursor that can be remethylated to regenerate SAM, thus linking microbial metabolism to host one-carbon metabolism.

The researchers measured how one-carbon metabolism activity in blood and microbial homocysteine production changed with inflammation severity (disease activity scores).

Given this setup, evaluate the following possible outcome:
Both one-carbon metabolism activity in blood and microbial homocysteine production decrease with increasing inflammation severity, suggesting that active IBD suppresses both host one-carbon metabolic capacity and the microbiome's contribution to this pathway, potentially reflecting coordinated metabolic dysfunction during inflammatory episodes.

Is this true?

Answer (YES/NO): YES